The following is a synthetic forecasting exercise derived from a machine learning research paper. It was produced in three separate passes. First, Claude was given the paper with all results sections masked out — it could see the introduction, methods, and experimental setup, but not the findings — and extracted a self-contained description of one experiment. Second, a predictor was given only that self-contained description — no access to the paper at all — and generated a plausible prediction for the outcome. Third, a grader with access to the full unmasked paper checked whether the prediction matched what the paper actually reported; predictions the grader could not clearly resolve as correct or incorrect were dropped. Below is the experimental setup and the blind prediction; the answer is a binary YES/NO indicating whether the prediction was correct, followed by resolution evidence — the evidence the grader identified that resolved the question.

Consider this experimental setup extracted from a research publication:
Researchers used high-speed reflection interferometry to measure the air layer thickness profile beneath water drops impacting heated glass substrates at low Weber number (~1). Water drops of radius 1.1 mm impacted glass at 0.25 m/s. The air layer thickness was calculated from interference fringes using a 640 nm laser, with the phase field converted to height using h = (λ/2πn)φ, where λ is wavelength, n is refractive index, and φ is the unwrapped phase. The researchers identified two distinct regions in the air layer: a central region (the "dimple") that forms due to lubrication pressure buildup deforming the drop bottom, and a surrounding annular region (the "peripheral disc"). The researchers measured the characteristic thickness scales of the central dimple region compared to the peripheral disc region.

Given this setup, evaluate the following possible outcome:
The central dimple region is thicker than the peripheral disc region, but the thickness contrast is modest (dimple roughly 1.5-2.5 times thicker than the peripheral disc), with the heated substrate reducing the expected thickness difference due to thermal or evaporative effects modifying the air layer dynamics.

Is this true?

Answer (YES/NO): NO